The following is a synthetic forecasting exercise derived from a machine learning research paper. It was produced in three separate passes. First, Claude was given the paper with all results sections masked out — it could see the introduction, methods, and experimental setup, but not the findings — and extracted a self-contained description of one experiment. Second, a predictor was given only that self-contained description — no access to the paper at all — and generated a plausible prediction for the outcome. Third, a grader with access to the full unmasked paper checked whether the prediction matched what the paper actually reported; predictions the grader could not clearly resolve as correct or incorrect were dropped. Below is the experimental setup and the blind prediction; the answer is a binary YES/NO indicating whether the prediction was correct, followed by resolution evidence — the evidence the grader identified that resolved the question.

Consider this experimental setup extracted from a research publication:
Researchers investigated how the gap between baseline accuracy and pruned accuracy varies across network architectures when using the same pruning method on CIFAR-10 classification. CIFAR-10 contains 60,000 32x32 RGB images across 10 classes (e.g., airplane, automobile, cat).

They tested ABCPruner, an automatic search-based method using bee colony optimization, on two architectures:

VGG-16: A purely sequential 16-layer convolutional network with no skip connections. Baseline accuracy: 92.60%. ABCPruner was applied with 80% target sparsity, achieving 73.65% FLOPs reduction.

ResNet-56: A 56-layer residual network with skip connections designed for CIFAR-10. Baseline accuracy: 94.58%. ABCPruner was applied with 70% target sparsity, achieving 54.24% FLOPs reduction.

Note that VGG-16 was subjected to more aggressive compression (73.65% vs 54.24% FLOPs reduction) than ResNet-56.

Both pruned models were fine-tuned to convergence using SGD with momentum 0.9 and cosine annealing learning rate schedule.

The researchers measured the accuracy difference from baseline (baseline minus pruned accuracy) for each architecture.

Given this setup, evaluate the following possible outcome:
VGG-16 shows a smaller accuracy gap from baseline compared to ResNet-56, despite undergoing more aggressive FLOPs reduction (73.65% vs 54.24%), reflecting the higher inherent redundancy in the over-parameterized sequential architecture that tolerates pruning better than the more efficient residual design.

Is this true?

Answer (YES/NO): YES